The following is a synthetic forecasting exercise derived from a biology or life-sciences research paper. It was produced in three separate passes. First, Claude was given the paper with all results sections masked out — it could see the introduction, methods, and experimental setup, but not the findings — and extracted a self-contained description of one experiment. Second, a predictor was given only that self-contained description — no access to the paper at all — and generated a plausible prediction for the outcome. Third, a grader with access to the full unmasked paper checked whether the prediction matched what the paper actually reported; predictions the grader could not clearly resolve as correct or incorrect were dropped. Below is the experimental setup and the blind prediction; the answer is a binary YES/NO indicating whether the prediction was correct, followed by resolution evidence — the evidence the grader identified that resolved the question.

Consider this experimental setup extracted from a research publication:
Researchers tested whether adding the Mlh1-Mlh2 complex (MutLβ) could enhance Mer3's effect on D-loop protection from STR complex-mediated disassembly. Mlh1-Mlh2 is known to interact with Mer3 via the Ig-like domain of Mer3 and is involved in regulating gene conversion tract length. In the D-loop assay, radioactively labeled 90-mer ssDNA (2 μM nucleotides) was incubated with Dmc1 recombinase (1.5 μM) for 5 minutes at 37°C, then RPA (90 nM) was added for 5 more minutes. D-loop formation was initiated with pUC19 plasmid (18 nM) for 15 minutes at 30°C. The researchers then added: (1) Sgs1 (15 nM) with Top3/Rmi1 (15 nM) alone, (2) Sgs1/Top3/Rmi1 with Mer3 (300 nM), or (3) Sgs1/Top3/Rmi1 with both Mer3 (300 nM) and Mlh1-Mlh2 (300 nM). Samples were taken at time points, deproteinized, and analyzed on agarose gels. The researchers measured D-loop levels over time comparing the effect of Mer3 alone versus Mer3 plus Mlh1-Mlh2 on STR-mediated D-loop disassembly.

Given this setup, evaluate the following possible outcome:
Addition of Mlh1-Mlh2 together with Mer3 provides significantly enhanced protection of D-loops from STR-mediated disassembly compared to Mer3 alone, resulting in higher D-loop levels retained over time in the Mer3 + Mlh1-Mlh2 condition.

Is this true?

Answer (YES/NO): NO